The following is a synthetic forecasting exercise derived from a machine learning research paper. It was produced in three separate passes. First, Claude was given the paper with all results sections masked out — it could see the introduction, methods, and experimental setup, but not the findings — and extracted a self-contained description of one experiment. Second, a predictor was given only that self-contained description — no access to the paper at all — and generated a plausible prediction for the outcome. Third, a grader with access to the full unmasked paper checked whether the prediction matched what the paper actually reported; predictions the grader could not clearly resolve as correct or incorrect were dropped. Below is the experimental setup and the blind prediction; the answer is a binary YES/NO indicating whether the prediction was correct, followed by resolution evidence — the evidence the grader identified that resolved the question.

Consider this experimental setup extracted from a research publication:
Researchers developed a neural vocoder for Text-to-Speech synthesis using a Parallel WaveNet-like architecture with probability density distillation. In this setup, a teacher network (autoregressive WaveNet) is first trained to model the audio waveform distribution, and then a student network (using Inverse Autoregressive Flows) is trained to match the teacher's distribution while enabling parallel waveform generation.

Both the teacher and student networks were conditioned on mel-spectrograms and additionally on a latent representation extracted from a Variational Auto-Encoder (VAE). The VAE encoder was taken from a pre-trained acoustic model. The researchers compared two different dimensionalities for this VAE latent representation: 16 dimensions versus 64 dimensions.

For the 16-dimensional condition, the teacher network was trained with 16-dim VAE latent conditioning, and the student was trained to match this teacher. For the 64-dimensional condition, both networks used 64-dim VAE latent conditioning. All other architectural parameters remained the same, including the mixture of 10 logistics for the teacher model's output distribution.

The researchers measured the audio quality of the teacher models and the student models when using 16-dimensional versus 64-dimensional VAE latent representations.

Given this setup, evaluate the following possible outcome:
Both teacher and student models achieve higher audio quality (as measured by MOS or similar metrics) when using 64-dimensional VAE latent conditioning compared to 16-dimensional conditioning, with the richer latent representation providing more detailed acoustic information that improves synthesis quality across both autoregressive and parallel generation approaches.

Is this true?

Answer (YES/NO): NO